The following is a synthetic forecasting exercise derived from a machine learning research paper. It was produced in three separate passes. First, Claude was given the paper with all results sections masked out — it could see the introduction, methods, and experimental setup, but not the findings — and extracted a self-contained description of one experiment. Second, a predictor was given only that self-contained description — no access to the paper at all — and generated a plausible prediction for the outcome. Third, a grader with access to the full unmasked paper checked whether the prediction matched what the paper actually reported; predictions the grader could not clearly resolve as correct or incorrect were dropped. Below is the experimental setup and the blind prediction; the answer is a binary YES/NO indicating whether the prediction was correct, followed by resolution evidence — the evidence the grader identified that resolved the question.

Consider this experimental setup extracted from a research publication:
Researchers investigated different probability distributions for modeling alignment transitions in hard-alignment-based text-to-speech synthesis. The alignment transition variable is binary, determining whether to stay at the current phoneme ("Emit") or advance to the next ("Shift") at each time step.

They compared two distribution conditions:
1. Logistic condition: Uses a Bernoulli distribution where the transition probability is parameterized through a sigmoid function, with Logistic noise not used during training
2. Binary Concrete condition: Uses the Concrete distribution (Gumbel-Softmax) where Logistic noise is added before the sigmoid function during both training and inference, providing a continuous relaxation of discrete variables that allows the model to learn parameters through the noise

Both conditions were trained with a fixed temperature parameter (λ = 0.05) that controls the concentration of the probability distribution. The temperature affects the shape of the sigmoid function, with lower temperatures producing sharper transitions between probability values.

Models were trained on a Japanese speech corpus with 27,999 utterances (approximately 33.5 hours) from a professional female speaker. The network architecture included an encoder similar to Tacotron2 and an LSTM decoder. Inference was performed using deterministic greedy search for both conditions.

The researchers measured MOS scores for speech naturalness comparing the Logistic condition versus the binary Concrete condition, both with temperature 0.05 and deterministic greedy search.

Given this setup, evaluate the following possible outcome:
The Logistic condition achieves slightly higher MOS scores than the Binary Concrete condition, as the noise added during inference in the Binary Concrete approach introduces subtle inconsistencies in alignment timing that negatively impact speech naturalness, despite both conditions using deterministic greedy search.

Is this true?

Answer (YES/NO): NO